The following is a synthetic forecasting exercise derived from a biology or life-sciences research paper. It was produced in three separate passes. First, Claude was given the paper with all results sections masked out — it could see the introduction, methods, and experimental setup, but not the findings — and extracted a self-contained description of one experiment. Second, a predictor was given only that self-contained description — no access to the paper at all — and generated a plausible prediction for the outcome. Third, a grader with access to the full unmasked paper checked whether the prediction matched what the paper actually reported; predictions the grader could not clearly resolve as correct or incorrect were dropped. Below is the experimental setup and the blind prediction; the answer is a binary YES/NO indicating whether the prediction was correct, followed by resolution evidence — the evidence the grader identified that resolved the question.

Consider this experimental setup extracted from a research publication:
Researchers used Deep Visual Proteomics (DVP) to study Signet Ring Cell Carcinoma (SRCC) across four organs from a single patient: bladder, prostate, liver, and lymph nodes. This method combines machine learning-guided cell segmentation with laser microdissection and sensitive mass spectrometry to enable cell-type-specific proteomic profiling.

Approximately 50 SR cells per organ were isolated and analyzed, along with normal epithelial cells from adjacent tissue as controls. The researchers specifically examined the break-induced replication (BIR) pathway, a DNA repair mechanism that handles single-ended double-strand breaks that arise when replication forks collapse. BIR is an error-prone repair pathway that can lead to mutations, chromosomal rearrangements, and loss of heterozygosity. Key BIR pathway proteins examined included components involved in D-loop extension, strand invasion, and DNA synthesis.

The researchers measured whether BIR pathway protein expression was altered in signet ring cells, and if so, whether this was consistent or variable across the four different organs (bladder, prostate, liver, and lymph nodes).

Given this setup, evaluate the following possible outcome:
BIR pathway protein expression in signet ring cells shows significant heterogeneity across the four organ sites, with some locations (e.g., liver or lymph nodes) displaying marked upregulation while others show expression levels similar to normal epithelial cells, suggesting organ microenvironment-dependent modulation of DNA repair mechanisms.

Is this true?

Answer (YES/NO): NO